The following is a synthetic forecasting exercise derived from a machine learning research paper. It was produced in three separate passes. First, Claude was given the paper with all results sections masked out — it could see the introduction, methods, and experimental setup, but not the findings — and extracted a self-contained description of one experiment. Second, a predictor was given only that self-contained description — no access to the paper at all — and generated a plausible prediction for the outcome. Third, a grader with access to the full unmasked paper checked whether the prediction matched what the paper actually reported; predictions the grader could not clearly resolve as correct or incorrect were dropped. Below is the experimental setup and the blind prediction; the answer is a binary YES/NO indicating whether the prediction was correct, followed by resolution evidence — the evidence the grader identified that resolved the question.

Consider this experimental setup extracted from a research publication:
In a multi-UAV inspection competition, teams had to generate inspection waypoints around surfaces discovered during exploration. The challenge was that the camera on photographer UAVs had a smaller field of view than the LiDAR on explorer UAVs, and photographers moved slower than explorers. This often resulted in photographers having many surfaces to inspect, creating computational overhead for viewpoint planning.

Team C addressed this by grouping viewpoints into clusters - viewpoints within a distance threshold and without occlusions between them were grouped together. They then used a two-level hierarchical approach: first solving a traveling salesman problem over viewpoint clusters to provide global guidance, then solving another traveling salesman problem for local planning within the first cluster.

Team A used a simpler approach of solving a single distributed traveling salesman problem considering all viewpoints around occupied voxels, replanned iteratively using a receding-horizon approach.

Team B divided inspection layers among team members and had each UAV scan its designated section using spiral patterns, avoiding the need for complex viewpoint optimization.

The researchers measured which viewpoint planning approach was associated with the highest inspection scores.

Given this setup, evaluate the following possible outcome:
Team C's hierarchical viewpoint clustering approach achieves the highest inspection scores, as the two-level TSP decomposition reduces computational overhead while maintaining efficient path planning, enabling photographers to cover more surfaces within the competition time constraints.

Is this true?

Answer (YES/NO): NO